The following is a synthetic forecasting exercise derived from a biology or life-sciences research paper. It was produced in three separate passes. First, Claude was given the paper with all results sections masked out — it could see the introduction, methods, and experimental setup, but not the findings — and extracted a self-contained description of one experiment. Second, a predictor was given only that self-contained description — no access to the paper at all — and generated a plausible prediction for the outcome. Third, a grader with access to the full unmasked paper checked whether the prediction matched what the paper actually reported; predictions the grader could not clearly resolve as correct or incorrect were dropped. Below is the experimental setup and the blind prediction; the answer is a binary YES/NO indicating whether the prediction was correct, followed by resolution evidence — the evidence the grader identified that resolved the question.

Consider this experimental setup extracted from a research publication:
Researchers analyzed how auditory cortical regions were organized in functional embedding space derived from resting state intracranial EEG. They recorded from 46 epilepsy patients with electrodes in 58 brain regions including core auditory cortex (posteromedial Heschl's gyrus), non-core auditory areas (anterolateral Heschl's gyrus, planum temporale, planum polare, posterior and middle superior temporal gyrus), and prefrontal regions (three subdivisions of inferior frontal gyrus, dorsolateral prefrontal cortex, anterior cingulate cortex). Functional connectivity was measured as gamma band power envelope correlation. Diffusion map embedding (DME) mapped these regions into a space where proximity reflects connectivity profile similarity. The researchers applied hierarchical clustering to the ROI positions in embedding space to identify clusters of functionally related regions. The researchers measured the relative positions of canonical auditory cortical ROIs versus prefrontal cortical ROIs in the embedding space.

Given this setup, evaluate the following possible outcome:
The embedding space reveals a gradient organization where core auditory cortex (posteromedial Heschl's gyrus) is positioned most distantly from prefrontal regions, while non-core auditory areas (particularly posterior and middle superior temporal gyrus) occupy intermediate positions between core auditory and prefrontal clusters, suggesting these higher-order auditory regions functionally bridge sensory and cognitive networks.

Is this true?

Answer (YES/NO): NO